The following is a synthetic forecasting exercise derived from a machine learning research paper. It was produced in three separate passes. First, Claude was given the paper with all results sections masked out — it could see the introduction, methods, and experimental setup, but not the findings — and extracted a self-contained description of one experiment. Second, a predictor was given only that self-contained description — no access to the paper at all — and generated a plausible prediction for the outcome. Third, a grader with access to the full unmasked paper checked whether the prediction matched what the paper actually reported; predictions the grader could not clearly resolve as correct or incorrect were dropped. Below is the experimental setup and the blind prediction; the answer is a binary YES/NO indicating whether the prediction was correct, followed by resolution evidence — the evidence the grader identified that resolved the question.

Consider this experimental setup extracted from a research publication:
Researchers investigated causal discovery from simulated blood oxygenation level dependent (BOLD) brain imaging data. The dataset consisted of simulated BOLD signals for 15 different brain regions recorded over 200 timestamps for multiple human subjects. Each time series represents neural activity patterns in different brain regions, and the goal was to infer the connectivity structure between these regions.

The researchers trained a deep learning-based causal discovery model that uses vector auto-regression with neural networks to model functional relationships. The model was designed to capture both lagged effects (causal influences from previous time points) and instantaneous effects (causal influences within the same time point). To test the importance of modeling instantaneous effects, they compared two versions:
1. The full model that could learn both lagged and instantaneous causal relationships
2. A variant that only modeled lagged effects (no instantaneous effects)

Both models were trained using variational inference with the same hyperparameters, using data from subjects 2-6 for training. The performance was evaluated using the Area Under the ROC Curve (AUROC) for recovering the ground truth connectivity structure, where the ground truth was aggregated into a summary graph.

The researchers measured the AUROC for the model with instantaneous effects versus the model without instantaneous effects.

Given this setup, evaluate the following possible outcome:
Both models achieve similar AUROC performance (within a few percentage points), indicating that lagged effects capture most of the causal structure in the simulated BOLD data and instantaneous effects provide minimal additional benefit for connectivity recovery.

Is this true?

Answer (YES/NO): NO